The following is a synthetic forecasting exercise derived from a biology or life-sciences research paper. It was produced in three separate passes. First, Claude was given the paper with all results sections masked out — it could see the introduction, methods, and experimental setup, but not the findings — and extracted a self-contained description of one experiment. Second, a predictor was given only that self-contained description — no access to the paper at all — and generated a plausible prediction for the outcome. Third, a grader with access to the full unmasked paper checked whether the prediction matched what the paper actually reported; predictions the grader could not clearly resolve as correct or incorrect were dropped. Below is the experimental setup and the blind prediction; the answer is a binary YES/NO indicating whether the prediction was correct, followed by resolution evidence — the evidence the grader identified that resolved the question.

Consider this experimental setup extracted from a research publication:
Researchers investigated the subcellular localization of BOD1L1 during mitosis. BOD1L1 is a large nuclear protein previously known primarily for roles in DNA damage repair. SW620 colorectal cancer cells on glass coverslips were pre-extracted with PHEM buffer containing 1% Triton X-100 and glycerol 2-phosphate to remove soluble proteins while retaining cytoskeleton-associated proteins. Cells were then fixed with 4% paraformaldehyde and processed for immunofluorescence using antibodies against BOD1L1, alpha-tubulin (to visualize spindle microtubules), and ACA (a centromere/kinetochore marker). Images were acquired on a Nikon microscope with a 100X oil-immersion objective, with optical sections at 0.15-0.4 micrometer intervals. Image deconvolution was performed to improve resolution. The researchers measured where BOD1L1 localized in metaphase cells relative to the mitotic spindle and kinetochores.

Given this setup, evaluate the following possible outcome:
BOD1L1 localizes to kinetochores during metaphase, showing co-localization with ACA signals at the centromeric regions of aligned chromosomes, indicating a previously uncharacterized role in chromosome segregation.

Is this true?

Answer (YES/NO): YES